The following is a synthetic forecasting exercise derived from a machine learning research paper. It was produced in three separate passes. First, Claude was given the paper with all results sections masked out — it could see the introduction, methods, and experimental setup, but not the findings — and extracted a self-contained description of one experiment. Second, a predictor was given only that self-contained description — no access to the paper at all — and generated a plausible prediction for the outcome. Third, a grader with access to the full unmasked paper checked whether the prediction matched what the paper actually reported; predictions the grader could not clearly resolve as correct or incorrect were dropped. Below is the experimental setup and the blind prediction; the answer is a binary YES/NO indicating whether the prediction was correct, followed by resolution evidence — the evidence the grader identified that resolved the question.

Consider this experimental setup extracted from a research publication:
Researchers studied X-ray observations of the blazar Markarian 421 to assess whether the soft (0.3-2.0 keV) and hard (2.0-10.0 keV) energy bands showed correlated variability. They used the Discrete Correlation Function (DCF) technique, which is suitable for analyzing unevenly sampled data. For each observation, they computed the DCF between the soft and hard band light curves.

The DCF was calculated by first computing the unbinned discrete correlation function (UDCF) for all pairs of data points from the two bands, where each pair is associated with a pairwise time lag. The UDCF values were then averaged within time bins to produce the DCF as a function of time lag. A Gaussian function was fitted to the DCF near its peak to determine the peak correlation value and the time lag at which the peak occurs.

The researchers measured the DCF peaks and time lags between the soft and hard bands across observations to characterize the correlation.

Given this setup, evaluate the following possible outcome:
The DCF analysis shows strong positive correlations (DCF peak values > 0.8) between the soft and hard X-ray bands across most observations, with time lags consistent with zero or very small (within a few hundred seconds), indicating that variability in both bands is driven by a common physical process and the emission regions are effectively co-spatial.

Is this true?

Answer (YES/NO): NO